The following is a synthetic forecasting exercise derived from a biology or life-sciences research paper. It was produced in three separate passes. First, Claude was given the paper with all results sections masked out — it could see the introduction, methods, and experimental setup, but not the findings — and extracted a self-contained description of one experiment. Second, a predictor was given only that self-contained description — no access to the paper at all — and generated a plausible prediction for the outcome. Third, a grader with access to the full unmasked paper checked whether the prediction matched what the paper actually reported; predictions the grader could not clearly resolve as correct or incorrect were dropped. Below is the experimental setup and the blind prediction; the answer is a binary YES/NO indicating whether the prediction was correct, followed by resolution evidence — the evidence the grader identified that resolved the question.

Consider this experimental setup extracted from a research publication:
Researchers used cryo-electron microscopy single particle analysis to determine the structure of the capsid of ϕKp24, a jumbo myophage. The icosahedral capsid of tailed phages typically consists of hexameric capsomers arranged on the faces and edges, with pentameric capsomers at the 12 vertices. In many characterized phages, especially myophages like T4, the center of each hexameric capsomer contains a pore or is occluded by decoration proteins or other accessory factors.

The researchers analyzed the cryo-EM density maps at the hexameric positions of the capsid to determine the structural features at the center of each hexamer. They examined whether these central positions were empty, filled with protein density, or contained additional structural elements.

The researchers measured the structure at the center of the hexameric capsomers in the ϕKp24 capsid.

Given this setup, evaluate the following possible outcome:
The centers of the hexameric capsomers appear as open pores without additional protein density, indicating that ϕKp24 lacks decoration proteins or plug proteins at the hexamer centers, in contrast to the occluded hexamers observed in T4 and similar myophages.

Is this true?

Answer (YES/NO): NO